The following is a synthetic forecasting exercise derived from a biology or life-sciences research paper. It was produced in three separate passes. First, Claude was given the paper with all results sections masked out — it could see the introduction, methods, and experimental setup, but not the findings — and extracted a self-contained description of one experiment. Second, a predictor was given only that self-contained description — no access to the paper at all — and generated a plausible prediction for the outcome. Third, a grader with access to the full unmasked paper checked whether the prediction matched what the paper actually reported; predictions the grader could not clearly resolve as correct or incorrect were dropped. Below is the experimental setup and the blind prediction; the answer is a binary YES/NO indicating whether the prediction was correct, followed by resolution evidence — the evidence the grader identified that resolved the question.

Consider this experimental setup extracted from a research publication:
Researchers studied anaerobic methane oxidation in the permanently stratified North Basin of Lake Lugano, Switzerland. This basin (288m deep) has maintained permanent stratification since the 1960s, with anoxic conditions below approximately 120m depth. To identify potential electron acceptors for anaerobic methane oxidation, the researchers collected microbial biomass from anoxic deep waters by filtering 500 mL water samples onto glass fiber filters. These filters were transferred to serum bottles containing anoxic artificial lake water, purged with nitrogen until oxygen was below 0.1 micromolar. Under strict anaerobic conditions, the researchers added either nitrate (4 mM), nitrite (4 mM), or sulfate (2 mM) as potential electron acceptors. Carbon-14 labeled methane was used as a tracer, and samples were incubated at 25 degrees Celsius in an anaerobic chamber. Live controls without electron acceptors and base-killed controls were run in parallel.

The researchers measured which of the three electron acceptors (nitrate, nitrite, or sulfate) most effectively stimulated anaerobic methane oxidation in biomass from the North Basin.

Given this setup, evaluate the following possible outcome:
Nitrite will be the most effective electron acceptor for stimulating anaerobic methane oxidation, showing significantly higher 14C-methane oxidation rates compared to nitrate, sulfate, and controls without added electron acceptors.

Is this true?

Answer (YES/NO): NO